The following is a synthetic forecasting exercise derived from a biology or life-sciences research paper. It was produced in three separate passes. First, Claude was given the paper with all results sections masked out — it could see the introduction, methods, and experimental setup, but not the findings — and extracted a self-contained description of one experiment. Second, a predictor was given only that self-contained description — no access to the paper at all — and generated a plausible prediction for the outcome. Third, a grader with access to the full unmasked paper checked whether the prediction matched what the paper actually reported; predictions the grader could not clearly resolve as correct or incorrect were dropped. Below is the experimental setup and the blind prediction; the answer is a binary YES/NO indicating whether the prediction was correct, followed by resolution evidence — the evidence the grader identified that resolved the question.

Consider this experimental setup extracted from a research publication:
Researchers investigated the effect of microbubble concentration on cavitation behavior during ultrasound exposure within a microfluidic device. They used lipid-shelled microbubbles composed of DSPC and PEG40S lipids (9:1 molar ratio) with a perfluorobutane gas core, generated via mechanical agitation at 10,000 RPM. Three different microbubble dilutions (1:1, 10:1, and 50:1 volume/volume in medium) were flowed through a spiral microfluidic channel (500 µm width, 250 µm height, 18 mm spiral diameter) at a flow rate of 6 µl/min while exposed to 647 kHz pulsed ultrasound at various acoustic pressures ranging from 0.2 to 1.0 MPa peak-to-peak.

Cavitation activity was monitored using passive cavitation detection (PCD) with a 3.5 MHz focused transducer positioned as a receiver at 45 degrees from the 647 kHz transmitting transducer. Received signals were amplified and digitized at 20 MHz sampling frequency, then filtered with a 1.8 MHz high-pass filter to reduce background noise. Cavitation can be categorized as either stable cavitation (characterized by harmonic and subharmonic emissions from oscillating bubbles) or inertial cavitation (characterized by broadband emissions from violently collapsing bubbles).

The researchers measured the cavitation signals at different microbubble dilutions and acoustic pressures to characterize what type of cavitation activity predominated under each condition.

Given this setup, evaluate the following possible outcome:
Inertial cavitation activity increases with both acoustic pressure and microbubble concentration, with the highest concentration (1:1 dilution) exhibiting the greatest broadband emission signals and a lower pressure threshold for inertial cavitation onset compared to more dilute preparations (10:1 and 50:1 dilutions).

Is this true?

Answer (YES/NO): NO